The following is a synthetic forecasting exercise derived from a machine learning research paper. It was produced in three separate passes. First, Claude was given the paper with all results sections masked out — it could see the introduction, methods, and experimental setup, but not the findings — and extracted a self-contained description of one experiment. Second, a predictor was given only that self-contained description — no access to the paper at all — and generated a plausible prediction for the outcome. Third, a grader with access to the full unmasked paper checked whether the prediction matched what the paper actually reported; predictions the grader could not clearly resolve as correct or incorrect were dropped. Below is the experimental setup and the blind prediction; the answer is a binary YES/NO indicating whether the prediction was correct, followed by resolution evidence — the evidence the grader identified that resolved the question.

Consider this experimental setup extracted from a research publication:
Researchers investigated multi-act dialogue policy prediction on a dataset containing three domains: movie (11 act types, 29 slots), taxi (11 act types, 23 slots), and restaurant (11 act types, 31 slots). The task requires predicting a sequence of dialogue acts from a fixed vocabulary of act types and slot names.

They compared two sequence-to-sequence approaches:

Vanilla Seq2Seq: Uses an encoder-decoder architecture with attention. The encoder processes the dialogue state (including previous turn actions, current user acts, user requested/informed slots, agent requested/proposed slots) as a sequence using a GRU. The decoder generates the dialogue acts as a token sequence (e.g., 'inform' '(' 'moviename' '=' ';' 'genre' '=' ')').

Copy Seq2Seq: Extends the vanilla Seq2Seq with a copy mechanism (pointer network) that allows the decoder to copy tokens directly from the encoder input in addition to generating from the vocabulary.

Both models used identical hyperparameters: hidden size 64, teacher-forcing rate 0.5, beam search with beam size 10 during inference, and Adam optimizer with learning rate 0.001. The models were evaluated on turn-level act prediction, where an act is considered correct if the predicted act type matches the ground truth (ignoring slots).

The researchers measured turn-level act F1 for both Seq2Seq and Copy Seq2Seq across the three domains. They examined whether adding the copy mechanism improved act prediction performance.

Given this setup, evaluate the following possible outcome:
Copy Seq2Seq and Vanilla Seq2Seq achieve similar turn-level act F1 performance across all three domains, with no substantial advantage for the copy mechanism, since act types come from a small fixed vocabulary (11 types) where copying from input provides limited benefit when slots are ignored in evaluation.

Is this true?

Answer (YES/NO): NO